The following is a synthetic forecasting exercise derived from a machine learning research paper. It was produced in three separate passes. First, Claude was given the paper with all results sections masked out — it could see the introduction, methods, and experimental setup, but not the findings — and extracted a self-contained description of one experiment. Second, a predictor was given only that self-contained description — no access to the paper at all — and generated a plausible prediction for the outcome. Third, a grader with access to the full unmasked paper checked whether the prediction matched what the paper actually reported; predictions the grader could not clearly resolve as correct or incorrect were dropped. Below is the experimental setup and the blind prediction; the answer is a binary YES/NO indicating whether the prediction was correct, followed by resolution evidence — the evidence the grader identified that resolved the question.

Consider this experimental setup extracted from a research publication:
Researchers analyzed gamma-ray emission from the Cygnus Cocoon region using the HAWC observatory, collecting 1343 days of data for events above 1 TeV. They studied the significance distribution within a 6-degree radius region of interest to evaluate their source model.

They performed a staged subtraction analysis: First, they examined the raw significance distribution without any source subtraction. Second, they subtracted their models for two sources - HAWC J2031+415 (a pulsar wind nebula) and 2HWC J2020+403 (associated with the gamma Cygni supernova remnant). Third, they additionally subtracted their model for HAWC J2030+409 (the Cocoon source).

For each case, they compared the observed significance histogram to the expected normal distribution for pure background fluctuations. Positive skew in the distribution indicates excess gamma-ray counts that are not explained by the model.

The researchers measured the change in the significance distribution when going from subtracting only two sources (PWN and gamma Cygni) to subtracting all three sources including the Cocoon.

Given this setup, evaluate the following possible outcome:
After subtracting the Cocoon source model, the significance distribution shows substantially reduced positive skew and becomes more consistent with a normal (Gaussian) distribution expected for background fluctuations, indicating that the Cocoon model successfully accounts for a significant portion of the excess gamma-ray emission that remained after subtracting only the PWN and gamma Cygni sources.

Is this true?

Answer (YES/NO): YES